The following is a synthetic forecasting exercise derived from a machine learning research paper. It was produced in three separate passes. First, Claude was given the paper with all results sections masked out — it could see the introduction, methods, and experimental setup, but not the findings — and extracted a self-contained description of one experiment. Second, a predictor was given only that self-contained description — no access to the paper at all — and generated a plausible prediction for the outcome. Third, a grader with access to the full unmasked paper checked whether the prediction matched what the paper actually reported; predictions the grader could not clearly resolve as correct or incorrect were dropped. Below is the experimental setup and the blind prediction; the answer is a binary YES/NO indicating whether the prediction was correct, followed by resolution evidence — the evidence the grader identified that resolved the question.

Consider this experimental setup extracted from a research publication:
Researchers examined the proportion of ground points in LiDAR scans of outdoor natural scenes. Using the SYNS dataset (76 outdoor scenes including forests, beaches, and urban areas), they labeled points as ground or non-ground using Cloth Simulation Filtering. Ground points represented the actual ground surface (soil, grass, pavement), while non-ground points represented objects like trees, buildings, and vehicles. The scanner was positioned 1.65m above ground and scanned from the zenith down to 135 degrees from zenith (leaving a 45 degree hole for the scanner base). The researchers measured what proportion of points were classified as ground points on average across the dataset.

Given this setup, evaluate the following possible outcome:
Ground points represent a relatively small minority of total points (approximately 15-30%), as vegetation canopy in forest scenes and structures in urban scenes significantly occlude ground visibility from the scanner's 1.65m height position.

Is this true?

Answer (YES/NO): NO